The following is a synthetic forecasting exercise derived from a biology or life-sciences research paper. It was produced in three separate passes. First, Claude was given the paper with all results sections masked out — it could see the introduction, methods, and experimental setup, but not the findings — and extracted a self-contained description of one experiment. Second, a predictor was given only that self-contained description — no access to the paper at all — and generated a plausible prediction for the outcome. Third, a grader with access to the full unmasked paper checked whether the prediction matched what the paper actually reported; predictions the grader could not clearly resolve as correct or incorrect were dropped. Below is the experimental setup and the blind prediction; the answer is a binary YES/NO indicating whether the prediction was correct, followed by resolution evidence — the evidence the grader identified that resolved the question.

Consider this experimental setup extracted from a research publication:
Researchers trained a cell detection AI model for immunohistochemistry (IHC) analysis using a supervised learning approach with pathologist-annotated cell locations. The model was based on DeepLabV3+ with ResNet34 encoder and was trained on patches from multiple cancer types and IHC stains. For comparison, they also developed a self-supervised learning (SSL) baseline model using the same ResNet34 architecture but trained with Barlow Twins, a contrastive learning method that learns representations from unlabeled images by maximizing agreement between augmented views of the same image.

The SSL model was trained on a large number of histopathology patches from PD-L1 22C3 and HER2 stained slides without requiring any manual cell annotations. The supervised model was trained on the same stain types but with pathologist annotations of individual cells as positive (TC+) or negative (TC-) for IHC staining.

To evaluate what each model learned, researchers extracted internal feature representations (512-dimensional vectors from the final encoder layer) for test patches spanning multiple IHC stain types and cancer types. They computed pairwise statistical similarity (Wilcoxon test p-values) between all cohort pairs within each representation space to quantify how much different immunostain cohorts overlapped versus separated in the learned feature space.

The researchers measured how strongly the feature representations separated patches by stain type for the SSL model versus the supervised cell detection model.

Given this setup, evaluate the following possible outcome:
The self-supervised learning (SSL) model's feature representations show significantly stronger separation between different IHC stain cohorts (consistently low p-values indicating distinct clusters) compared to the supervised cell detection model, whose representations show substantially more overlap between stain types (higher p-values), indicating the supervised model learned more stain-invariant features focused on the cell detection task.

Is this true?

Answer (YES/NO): YES